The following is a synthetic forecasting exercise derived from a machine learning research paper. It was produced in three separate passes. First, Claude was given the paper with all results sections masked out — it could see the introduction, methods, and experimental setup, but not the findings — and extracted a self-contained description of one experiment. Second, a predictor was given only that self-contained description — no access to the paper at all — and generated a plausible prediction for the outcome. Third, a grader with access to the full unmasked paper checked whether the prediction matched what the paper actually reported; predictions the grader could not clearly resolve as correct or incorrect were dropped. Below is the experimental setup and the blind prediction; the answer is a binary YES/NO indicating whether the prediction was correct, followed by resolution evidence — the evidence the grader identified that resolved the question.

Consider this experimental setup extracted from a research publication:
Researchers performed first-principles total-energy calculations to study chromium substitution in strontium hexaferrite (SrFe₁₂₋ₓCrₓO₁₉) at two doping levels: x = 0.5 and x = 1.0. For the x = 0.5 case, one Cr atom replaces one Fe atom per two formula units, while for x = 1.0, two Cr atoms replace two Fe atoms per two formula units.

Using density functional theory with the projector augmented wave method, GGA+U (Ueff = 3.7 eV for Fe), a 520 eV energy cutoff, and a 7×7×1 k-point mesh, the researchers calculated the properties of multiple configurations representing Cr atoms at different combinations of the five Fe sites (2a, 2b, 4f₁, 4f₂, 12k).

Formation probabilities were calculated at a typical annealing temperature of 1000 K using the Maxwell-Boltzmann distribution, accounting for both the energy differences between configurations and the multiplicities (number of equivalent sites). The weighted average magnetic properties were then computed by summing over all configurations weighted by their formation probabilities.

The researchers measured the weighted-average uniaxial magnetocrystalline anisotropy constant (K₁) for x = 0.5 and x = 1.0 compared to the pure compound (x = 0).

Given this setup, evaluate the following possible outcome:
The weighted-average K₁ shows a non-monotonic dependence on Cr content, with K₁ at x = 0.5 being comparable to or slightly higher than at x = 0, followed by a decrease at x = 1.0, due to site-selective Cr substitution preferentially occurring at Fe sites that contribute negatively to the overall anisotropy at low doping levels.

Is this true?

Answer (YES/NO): YES